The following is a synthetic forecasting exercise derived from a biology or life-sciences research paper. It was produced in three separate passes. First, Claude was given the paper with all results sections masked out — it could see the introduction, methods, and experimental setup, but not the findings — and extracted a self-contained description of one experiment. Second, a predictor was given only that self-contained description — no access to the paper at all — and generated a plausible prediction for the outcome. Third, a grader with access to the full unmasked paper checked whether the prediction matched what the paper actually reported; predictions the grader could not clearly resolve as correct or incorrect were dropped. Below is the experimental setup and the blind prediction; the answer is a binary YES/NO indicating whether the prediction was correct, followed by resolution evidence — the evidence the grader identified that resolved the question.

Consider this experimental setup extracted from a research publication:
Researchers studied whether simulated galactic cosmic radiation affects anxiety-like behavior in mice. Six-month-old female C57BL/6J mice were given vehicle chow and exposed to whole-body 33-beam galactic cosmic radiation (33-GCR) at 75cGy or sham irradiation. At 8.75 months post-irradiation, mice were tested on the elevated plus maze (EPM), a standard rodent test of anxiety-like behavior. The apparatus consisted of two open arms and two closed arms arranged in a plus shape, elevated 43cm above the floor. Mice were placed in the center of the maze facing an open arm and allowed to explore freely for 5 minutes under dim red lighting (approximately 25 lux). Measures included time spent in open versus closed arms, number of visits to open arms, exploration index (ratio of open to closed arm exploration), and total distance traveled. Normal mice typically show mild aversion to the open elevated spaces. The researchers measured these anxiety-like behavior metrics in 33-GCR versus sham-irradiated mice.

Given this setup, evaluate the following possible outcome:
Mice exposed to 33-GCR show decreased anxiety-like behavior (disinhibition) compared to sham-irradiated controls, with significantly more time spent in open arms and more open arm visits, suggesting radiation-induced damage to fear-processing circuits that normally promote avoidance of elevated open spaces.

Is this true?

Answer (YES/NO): NO